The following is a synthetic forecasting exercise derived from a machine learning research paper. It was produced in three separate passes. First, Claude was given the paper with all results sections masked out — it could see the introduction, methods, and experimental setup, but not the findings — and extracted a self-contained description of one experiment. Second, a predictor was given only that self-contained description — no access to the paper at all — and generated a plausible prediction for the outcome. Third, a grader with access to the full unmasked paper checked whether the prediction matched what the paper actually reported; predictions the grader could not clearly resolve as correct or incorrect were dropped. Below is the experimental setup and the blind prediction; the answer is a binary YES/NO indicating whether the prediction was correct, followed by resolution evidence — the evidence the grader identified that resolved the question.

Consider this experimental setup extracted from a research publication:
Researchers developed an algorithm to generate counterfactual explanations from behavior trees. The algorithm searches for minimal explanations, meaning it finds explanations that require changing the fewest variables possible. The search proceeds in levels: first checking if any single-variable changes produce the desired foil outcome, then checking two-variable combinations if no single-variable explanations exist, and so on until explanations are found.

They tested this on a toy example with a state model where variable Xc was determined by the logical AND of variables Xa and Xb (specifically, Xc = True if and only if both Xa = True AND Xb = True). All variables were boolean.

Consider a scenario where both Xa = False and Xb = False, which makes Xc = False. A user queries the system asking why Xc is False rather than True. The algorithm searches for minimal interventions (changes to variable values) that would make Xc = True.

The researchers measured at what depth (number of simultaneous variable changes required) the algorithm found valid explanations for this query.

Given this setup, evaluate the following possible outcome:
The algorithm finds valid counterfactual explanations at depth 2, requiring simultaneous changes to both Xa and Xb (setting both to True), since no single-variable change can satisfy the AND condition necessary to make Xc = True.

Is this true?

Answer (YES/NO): YES